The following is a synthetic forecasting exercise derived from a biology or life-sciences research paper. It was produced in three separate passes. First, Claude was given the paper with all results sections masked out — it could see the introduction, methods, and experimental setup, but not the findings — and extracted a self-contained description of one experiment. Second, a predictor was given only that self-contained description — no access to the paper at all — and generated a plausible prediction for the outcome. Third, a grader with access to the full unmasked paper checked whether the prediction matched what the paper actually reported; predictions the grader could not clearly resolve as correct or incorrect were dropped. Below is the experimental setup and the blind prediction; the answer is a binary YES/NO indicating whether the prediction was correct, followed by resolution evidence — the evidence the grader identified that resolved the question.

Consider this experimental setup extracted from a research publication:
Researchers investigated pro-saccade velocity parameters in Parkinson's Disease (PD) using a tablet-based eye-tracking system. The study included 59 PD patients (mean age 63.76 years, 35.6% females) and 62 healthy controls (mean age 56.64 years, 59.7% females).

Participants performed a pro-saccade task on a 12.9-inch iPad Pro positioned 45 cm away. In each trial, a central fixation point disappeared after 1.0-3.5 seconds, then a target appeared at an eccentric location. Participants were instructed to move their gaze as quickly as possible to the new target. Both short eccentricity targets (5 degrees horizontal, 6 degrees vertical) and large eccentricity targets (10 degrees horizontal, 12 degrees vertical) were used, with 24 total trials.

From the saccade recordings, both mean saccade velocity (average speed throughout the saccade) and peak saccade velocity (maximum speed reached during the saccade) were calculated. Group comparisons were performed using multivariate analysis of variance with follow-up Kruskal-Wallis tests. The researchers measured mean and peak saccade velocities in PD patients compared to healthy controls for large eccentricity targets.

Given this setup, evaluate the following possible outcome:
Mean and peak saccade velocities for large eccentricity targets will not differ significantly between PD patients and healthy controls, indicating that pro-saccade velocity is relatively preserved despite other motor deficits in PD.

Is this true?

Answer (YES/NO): YES